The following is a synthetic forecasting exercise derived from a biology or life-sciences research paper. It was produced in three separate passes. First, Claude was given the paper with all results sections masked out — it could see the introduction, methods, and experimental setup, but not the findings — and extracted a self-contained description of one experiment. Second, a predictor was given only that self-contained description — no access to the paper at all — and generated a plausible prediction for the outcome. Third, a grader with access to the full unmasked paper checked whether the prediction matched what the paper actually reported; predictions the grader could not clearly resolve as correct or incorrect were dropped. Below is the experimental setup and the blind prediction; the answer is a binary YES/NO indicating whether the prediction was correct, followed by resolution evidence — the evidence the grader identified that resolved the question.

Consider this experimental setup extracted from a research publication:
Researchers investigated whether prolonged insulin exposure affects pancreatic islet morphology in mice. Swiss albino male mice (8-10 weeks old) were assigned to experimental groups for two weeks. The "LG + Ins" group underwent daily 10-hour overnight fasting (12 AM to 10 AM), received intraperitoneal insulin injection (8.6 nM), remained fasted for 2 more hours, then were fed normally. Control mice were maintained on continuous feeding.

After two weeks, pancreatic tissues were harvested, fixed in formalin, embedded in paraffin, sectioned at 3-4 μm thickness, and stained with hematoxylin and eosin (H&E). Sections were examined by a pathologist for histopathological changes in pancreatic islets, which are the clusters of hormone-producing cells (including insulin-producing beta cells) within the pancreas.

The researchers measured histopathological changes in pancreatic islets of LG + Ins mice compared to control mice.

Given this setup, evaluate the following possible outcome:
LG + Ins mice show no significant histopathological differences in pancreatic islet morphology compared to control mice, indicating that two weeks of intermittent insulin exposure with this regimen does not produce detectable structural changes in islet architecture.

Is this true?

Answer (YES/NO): NO